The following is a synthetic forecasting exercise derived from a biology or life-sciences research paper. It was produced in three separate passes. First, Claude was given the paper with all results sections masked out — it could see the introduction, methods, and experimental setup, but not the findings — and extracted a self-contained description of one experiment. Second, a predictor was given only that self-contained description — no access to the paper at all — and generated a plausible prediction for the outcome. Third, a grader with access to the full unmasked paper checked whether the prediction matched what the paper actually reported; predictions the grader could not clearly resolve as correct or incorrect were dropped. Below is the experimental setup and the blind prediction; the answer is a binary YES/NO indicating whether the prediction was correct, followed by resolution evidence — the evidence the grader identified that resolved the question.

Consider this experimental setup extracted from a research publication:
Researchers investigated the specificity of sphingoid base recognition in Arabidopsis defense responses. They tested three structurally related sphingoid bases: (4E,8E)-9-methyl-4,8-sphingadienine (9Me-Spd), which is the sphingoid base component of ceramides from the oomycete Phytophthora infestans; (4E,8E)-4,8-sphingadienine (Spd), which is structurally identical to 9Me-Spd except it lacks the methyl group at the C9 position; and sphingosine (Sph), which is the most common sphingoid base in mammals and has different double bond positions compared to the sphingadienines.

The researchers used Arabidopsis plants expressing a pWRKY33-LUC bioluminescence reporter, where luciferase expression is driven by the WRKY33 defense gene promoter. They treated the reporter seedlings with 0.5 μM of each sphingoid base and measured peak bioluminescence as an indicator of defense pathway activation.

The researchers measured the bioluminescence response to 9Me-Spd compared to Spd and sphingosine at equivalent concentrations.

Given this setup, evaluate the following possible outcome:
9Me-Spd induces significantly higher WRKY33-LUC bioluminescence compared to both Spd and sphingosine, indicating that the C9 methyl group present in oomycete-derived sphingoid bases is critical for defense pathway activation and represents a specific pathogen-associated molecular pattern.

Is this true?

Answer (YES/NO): YES